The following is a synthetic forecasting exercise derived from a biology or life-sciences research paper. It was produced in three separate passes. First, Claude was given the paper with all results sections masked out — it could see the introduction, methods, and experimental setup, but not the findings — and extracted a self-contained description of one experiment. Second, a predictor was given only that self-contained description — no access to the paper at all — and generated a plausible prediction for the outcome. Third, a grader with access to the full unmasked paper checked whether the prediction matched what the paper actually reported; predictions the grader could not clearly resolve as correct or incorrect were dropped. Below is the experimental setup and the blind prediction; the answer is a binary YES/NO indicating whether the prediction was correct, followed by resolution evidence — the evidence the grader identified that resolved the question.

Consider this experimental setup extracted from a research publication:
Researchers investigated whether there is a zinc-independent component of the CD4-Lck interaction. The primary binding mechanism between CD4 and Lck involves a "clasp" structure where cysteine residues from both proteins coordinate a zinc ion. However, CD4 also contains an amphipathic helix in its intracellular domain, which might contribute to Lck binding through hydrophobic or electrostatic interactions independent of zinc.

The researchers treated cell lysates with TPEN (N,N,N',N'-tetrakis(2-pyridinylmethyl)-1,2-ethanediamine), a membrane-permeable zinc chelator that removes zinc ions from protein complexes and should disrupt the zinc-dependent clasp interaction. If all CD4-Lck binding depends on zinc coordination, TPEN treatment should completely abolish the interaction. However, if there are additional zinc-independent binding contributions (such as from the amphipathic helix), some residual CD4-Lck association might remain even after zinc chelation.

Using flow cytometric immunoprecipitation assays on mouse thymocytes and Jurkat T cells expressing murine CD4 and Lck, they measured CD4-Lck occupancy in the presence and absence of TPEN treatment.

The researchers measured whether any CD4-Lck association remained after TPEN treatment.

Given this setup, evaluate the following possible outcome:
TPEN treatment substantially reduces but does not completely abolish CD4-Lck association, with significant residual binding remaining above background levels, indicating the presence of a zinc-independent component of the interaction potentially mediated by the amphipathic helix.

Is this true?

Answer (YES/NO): NO